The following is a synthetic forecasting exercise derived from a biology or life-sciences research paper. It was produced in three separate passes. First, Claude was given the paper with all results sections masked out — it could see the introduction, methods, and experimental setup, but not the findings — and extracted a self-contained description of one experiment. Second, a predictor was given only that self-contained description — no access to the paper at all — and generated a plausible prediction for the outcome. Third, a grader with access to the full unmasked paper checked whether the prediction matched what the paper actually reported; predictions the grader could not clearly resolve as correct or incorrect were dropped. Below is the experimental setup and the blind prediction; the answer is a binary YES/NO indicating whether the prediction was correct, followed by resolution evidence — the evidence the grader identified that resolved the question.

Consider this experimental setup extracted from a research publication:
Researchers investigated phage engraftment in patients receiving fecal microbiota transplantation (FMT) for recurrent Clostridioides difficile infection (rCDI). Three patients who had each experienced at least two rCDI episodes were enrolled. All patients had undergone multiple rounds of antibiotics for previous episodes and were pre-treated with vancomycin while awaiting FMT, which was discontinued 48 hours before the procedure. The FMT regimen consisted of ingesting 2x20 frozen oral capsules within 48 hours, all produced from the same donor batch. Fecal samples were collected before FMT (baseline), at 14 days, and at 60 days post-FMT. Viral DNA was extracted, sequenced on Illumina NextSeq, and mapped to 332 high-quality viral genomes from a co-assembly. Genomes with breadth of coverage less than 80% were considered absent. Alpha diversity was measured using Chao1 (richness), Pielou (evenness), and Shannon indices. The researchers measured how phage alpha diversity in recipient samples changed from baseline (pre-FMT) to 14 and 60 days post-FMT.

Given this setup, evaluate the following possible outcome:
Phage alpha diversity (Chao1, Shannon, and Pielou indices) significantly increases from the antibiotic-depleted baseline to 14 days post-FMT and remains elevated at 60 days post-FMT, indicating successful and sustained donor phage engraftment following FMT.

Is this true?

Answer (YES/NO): YES